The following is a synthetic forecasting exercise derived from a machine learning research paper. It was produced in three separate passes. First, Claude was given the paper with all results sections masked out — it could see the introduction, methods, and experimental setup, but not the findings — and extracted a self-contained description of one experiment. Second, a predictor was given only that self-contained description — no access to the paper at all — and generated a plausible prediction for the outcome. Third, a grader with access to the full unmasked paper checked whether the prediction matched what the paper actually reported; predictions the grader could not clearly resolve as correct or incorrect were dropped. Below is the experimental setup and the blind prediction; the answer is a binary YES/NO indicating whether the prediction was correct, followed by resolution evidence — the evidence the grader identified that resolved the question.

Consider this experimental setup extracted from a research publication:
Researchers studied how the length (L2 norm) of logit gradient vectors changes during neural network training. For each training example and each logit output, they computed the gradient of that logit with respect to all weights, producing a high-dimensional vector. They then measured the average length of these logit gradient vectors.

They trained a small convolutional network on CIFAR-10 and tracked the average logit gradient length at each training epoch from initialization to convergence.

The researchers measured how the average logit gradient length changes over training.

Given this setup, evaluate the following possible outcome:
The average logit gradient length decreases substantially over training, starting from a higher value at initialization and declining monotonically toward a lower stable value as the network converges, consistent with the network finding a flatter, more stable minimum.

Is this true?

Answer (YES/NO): NO